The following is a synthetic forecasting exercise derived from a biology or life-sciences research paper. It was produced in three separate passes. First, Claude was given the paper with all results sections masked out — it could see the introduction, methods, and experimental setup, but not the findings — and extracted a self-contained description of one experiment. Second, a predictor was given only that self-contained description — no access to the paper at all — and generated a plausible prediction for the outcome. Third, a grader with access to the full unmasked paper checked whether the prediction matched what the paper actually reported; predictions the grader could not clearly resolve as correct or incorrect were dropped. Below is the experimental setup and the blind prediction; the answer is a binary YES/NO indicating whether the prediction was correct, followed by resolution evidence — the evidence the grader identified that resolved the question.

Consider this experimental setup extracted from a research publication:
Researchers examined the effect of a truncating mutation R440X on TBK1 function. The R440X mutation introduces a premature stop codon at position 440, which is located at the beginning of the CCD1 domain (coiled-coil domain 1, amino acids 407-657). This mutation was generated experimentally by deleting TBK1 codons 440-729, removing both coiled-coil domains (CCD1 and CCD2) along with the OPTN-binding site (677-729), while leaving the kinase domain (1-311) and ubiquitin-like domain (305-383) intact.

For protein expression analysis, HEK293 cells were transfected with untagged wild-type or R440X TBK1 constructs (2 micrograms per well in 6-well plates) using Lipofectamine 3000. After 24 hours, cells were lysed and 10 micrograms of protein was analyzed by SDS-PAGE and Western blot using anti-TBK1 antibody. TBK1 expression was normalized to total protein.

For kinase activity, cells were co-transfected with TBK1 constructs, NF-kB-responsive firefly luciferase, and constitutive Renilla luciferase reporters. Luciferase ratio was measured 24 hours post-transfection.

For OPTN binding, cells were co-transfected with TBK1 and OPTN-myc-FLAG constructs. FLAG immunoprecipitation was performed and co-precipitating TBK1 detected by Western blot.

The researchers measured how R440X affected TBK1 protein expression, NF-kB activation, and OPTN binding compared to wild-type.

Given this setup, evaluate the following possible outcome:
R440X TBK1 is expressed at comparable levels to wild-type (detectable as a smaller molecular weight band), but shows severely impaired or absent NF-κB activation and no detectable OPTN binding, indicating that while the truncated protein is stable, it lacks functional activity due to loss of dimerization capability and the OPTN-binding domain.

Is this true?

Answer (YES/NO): YES